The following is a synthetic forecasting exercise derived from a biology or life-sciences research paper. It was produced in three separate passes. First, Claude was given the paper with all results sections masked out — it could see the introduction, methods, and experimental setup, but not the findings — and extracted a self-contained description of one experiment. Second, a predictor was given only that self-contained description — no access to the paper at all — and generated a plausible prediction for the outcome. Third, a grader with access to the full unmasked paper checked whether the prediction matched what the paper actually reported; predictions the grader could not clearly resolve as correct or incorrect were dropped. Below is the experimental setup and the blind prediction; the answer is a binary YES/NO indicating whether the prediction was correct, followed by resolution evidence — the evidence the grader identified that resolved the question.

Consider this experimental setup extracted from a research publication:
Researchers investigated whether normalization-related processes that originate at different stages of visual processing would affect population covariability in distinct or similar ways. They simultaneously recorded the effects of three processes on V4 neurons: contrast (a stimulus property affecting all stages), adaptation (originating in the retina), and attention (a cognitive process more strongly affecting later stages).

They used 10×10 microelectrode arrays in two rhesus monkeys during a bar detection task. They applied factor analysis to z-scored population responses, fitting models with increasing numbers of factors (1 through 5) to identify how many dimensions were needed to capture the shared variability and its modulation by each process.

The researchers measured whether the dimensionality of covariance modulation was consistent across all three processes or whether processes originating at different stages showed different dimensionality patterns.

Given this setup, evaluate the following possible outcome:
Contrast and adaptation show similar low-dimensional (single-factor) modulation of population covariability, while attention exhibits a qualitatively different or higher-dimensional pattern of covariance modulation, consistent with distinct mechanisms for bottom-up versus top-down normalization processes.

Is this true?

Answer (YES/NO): NO